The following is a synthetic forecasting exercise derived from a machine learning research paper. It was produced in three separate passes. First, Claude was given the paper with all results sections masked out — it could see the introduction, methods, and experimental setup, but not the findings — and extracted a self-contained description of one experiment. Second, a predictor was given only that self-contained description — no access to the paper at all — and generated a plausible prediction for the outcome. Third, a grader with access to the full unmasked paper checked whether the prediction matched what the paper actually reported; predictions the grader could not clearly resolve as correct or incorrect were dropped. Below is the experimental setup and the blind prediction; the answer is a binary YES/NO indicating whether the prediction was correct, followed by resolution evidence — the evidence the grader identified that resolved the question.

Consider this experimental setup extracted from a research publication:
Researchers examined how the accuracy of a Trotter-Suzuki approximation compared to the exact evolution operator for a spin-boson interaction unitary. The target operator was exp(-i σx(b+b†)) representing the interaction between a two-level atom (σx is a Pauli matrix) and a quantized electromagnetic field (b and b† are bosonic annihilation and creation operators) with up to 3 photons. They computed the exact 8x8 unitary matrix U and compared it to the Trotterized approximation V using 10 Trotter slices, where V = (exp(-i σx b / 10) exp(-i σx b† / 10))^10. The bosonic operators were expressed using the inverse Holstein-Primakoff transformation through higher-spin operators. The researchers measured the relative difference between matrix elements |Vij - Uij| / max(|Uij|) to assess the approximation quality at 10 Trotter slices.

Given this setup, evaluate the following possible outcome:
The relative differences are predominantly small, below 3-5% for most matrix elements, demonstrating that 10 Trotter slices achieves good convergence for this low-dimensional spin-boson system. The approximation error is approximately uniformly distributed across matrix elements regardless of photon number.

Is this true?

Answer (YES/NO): NO